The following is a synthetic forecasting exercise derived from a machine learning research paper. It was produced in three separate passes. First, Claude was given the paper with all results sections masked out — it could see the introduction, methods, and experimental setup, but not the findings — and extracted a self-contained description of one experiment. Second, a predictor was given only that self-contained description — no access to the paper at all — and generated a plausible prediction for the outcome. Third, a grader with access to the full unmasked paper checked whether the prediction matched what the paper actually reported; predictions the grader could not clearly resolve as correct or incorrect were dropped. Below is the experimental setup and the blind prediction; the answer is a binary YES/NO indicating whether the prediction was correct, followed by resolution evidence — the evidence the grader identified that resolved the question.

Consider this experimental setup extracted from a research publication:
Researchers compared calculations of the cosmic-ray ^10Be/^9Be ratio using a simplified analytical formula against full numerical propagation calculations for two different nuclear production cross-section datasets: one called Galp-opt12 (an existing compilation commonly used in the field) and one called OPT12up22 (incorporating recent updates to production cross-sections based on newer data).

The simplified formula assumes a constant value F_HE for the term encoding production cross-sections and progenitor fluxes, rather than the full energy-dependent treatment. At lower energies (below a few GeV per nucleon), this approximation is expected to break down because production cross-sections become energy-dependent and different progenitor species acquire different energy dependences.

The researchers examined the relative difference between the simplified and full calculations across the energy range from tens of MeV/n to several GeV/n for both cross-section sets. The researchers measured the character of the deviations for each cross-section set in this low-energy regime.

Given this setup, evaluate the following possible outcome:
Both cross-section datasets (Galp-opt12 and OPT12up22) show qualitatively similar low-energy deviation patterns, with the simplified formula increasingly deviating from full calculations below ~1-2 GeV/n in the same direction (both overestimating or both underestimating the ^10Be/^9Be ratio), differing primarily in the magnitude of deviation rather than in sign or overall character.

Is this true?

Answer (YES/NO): NO